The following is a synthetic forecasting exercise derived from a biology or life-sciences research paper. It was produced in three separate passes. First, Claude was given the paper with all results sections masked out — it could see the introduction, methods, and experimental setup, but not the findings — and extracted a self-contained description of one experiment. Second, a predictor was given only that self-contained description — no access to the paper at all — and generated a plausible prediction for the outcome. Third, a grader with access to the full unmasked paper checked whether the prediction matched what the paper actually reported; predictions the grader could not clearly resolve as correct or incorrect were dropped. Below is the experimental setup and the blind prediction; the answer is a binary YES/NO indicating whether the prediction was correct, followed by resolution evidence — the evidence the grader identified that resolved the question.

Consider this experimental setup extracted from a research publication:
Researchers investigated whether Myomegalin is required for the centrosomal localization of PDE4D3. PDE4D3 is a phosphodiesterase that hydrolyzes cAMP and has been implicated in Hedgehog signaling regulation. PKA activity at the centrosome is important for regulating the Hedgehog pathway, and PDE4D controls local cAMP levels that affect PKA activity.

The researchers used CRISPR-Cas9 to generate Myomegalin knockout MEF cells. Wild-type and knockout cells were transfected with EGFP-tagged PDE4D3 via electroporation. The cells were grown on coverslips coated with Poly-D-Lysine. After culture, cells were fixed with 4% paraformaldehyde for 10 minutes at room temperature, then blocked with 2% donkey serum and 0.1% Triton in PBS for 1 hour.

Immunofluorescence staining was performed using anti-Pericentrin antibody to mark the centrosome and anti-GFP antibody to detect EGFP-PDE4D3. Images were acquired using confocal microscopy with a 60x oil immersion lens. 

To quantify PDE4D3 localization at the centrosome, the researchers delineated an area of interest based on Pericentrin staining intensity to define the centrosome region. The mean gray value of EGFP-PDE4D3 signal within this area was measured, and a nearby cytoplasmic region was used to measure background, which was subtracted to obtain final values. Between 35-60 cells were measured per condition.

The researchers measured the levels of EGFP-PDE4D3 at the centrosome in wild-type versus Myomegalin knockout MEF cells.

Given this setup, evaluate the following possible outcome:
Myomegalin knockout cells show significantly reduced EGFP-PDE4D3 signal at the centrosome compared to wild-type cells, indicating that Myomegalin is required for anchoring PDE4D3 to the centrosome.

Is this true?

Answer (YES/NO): YES